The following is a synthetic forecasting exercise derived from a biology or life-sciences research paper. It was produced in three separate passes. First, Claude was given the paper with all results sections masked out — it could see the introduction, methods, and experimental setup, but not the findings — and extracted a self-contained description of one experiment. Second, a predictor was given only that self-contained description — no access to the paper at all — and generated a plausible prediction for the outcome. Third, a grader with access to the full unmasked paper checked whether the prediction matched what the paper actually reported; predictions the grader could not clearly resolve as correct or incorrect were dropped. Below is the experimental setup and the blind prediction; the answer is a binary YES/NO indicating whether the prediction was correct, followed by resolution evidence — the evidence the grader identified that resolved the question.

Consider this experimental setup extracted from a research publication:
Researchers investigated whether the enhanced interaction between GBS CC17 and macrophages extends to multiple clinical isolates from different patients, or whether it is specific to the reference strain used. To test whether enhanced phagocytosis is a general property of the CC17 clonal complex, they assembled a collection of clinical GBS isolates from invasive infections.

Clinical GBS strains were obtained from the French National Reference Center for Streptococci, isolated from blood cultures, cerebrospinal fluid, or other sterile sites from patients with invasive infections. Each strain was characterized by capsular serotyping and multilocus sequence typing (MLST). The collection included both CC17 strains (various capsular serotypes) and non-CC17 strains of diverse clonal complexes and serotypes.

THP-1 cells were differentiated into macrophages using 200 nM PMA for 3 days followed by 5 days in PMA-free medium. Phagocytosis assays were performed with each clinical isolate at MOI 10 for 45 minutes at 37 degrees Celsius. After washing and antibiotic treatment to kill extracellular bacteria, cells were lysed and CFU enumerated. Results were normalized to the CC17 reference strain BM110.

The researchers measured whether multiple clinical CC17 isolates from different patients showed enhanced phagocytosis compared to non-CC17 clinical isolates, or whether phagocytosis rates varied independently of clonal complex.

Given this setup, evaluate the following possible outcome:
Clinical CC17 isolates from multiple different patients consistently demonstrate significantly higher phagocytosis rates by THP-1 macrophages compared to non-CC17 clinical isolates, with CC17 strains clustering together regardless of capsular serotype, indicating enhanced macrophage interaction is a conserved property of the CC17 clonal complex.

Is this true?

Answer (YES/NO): YES